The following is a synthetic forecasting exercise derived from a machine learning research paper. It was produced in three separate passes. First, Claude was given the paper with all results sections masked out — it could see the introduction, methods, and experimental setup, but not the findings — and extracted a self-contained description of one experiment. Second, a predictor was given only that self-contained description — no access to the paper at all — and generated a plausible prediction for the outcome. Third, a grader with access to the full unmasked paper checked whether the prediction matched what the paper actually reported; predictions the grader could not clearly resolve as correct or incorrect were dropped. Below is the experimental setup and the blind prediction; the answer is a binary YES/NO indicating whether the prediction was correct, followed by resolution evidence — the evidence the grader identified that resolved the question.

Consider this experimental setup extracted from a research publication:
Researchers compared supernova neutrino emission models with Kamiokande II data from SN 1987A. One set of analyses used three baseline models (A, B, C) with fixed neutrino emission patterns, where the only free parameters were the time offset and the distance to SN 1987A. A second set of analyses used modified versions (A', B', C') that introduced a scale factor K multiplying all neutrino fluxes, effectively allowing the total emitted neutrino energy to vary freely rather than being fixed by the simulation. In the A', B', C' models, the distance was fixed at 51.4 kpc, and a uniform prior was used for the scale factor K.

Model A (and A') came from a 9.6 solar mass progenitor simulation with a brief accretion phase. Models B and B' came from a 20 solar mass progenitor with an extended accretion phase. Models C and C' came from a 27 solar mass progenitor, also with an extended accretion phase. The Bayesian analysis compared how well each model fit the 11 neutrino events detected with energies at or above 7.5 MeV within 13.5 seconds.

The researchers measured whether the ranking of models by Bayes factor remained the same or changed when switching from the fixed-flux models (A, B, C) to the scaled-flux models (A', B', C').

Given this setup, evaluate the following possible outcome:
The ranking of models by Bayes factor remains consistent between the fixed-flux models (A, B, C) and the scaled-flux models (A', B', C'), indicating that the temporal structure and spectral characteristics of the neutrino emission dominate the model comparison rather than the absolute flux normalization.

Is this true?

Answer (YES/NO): YES